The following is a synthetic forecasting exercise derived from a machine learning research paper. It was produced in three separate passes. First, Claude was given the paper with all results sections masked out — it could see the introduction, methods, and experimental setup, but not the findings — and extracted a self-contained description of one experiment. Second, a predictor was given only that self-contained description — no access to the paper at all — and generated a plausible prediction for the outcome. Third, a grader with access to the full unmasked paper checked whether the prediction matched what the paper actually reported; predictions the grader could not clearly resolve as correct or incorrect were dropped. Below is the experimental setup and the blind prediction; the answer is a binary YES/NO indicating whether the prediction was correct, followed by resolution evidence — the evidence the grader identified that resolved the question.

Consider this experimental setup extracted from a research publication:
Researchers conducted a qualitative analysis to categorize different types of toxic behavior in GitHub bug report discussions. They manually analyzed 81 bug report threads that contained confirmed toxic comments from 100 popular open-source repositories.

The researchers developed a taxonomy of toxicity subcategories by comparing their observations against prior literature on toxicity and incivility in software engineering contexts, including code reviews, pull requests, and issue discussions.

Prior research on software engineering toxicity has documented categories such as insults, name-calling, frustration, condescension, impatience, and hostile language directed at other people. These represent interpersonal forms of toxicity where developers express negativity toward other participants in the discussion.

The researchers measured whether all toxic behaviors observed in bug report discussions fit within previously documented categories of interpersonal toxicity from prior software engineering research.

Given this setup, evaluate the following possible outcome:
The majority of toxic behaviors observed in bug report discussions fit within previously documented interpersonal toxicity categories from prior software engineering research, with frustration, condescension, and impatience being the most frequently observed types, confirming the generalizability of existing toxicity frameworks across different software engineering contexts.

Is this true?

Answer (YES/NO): NO